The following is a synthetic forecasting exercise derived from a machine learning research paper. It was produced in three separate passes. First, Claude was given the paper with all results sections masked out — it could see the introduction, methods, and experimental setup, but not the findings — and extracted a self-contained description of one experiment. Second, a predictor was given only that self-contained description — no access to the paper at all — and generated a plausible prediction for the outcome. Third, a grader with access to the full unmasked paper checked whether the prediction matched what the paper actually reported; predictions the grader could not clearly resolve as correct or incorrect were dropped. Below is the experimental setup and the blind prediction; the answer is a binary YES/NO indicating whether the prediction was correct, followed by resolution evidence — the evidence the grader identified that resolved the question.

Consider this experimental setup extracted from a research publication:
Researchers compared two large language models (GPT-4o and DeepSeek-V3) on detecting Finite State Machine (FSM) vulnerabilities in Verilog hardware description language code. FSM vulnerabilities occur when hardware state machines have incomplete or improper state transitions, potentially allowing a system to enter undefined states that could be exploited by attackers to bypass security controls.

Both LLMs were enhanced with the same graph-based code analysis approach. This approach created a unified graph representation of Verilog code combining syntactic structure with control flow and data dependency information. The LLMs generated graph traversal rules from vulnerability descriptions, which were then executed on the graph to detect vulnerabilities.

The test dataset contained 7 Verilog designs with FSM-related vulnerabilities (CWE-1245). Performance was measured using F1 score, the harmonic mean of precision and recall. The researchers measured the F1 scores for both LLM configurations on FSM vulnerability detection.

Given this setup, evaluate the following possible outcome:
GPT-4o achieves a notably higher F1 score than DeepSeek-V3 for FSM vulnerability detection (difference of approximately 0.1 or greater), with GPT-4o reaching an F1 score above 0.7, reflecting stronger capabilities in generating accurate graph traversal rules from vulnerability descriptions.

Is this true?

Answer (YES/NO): NO